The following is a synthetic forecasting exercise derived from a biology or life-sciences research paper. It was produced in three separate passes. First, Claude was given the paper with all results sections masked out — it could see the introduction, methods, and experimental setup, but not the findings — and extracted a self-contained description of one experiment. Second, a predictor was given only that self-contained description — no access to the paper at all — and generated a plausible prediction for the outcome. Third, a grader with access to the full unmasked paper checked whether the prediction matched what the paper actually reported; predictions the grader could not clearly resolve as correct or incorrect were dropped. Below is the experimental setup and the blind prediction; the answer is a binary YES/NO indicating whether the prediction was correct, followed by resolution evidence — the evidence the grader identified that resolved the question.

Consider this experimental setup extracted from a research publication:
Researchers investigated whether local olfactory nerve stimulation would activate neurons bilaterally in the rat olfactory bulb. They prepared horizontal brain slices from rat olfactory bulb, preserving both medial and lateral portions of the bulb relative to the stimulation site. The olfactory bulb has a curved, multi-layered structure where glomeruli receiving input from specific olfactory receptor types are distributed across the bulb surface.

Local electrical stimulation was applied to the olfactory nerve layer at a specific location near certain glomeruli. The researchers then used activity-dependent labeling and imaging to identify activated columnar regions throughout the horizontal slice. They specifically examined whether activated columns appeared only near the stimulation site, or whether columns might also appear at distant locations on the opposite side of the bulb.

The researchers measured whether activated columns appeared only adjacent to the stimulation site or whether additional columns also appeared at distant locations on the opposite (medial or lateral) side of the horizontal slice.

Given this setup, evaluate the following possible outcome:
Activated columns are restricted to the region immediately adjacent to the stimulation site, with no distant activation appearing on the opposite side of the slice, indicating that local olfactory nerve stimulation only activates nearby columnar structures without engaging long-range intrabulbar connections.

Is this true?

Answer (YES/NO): NO